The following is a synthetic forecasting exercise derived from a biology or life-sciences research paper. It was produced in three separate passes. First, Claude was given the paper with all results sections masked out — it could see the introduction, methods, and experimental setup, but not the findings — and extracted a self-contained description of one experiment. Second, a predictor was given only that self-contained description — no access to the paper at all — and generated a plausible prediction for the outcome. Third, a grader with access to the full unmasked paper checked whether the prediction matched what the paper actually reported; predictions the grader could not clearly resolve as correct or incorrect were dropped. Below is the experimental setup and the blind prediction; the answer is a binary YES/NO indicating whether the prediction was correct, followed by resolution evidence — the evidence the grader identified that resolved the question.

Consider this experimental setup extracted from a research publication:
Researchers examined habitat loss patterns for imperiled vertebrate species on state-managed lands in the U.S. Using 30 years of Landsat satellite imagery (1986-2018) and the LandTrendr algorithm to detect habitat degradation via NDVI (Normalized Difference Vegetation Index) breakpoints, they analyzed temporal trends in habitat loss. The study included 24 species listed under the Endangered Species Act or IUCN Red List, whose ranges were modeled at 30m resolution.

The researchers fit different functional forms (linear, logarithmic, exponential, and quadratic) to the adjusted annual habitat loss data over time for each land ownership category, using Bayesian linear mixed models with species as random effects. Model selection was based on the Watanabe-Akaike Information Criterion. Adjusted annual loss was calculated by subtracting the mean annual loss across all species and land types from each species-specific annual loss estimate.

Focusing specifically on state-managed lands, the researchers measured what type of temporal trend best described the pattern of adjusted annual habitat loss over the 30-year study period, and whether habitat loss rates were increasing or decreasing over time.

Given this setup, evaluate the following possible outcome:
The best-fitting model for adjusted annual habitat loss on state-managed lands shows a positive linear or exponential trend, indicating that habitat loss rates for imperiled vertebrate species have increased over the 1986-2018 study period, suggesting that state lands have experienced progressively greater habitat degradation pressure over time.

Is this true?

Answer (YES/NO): NO